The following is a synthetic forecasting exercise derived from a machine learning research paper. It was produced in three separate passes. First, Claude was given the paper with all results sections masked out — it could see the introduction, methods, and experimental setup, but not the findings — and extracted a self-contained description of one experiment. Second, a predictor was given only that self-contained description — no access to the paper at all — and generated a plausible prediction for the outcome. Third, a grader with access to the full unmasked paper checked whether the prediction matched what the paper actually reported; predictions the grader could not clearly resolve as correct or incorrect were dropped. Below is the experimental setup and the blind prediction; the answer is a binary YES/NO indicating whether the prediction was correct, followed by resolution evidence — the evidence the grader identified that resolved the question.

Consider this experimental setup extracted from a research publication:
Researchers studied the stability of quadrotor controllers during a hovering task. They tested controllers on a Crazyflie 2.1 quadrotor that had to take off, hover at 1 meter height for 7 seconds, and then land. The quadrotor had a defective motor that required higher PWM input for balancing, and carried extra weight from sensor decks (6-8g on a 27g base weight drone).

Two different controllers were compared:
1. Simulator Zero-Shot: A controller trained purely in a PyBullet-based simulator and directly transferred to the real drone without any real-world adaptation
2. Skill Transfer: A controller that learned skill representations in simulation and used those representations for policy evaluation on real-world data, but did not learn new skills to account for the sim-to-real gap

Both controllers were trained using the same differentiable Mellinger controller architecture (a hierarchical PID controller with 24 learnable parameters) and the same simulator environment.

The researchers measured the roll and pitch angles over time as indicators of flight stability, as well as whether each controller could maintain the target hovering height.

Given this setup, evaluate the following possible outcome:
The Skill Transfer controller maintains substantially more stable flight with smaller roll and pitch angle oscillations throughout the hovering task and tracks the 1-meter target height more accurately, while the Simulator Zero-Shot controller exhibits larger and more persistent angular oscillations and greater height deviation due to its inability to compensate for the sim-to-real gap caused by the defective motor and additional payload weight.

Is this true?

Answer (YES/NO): NO